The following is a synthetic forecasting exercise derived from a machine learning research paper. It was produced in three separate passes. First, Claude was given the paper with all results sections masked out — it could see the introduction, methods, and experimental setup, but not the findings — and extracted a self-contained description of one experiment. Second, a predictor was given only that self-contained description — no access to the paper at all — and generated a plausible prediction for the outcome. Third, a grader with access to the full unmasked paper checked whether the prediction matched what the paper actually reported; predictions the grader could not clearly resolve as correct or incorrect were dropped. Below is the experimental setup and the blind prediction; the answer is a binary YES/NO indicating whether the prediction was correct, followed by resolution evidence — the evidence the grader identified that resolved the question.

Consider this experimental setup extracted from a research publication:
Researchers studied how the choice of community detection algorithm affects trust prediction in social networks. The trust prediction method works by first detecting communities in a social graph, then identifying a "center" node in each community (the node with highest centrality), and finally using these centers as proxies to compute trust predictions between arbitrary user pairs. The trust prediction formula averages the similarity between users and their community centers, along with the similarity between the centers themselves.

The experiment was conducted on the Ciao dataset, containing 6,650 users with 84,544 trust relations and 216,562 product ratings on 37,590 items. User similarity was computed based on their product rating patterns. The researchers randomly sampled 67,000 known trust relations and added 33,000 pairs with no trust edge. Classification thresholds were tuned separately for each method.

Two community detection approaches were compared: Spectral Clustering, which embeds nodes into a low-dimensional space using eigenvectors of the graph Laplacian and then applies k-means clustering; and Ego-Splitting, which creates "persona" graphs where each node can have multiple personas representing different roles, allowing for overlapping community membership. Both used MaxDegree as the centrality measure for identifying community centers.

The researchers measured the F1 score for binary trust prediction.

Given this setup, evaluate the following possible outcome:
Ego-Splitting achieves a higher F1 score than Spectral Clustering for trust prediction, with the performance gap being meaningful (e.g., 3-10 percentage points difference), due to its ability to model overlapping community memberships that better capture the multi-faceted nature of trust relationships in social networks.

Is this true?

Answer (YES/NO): NO